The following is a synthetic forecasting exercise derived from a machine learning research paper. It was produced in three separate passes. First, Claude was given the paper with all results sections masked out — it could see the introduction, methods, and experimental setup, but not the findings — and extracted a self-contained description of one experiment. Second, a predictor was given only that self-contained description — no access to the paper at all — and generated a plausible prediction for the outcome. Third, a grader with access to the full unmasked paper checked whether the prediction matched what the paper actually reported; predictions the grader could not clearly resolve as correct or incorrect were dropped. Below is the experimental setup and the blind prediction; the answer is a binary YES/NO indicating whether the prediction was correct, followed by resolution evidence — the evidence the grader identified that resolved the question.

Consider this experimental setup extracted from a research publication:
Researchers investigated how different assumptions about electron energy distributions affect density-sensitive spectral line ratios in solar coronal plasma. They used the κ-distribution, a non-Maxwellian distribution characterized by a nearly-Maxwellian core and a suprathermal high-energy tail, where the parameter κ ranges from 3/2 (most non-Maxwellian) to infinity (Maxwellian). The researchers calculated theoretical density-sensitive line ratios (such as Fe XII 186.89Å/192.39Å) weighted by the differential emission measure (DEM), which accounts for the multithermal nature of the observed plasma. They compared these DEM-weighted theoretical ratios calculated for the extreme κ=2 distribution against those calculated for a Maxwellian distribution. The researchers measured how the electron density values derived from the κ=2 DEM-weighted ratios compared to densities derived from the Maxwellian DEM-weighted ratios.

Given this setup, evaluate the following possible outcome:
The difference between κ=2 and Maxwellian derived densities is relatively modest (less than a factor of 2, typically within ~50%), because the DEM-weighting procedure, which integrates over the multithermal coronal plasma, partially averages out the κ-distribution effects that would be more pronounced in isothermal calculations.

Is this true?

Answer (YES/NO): YES